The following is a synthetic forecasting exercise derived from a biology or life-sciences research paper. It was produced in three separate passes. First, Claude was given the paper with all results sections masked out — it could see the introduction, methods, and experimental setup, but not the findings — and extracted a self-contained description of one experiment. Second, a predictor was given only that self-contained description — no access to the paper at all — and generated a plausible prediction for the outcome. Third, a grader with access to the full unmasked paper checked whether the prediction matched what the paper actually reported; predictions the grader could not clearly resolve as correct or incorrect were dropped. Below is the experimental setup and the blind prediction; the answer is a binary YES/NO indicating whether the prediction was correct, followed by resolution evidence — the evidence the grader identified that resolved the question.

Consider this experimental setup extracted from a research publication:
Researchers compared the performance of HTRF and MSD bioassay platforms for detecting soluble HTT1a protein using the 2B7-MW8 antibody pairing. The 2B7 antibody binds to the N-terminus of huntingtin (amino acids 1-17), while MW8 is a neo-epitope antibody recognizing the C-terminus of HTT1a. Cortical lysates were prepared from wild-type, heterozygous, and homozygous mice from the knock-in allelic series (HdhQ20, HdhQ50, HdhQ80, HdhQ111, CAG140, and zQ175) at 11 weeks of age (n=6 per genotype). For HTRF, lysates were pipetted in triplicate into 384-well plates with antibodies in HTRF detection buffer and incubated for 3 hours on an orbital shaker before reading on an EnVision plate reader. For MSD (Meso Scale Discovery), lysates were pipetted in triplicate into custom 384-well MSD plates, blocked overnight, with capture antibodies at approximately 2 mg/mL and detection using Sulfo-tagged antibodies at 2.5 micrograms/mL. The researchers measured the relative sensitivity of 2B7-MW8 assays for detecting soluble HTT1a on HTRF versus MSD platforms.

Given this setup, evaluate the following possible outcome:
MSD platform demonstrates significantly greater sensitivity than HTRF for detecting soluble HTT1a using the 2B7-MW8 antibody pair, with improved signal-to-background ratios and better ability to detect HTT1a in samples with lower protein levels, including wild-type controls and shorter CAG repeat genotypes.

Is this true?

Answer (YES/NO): NO